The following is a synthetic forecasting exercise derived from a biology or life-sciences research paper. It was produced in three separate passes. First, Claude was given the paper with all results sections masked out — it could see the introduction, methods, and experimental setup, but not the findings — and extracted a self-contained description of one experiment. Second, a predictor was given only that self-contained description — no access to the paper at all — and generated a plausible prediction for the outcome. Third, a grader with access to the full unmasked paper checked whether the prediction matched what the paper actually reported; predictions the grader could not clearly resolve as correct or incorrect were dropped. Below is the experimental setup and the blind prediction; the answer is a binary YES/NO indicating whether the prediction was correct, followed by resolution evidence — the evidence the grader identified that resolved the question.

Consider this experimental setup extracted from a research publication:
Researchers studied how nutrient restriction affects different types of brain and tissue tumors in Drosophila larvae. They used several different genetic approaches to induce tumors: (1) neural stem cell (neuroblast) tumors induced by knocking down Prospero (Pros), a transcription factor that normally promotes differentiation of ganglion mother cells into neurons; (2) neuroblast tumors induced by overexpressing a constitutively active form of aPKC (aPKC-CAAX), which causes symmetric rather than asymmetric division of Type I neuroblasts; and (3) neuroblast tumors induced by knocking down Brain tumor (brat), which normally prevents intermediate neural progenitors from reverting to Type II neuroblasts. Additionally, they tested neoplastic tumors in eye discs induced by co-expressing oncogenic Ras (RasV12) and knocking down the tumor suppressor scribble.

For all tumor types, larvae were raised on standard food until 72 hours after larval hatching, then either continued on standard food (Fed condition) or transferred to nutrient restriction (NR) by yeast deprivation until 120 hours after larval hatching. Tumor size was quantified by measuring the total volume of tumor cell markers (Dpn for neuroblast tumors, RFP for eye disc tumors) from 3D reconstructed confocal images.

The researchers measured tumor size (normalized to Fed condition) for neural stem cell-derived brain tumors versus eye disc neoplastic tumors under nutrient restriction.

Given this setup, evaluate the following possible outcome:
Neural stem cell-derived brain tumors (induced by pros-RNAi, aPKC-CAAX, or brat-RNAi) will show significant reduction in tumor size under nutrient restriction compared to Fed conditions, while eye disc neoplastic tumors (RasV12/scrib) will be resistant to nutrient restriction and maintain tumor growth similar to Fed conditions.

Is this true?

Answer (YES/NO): YES